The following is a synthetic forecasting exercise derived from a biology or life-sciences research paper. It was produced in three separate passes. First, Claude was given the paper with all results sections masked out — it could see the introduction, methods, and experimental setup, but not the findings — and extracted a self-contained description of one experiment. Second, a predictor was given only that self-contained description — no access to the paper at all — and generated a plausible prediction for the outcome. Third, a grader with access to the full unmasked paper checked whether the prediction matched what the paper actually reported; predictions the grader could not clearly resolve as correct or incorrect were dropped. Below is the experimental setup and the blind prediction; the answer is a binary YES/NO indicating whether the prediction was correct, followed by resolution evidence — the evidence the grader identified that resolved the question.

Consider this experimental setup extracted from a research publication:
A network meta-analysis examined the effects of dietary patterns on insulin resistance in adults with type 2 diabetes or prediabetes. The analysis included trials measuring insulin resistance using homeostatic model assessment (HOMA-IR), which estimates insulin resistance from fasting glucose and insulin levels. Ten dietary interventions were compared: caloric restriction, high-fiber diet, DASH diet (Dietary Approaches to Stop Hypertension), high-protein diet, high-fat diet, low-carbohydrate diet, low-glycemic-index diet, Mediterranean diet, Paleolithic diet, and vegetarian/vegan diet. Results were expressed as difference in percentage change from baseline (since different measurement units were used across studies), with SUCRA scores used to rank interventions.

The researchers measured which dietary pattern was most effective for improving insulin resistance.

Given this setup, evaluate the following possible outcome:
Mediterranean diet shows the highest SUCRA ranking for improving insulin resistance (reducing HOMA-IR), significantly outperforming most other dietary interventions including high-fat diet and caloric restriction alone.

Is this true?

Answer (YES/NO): NO